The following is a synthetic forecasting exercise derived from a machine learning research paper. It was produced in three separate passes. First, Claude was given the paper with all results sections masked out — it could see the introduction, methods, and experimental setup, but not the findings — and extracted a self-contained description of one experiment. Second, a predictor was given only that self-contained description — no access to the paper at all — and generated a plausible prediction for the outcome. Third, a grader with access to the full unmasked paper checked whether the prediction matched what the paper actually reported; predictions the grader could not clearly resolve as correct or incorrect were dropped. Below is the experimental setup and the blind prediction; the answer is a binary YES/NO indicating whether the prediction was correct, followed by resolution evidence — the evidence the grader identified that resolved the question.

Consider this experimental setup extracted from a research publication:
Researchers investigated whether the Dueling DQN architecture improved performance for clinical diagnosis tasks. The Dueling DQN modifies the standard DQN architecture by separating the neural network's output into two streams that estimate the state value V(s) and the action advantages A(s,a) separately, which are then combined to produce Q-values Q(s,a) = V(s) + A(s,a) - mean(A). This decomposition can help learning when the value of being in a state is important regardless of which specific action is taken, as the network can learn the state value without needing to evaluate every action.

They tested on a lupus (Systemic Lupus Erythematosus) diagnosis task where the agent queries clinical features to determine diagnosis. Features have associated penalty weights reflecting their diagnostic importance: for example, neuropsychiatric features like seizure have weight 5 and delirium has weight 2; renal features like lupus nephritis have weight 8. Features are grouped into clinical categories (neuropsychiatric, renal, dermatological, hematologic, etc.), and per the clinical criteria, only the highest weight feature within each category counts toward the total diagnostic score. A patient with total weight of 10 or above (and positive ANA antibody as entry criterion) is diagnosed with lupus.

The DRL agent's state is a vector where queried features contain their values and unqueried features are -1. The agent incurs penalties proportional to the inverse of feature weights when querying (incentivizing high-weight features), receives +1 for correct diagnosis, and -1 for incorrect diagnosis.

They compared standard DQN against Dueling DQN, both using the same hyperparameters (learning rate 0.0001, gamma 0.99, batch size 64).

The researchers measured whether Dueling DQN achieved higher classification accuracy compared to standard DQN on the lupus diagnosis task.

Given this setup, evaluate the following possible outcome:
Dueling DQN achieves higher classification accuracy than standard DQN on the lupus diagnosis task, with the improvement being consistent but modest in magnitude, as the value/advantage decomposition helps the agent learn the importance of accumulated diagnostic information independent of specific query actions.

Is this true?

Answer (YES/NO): NO